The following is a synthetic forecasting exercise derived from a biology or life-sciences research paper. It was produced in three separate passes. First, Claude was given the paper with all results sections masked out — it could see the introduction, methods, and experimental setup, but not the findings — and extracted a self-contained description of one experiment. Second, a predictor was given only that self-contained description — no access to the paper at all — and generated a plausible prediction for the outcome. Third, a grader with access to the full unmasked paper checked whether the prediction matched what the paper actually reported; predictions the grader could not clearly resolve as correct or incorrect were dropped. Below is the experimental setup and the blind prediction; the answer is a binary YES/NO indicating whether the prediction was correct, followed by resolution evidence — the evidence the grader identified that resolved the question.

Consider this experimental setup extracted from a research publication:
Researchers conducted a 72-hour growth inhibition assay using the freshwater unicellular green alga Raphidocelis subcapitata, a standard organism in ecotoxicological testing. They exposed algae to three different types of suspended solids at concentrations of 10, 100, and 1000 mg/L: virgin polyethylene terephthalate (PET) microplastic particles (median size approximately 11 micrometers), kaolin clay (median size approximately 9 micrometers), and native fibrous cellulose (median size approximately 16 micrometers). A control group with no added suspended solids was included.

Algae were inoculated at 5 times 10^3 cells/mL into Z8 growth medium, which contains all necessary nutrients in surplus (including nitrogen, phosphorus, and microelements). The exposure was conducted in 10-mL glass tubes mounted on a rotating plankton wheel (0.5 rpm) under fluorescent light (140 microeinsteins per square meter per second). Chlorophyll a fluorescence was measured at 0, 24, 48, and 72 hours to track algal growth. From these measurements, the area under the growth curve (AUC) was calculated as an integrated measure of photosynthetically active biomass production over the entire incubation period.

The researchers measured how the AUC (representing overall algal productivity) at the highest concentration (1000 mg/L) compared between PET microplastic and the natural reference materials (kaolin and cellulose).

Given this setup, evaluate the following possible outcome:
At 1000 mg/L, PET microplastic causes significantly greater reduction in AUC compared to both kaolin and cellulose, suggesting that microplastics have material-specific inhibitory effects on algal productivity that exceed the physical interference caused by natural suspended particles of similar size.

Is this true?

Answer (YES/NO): NO